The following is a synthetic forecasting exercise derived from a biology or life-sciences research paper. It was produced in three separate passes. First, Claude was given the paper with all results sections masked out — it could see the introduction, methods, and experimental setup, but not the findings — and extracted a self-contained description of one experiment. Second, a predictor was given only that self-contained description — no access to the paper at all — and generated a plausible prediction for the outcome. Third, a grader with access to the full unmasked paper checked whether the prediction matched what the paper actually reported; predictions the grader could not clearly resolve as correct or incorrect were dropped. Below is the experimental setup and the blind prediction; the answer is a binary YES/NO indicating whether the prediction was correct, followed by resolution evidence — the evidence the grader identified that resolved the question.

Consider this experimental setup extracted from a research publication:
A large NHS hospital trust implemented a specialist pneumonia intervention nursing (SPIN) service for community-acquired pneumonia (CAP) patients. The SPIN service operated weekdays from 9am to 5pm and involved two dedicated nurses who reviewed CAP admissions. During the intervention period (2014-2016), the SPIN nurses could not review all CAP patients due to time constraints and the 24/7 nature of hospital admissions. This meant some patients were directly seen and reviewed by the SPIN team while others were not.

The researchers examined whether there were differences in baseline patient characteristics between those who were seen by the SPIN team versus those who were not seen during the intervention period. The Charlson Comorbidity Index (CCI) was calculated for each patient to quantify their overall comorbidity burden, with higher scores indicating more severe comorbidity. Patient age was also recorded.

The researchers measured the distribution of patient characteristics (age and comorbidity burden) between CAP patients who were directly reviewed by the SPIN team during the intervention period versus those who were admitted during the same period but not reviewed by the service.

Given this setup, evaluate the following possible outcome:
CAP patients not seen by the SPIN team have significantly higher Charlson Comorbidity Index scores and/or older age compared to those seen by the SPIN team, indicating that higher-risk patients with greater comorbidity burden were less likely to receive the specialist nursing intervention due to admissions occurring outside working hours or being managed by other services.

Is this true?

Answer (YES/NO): YES